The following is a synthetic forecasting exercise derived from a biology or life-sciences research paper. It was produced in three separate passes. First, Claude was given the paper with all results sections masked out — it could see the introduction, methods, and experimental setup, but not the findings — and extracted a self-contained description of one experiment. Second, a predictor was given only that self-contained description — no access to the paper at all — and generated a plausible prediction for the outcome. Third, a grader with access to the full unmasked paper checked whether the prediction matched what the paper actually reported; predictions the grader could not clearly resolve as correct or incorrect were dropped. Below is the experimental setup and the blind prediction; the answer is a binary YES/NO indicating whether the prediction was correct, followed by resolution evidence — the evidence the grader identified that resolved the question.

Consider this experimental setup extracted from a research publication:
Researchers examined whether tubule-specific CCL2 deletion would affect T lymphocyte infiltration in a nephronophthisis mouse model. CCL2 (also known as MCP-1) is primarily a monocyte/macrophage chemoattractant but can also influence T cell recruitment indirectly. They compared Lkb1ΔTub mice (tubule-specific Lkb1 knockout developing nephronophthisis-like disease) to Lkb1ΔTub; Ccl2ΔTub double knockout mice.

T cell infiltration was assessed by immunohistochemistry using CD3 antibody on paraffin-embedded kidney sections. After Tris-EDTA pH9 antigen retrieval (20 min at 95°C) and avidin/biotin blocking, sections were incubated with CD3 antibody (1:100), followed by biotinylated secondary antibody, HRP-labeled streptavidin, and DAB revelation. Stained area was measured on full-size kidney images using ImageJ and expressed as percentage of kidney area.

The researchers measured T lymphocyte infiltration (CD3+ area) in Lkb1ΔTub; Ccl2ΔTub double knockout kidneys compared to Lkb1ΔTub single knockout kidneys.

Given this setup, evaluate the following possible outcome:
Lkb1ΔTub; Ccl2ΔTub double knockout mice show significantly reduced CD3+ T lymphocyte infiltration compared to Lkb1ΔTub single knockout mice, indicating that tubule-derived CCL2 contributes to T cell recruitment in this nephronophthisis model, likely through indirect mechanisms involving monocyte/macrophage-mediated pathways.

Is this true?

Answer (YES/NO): NO